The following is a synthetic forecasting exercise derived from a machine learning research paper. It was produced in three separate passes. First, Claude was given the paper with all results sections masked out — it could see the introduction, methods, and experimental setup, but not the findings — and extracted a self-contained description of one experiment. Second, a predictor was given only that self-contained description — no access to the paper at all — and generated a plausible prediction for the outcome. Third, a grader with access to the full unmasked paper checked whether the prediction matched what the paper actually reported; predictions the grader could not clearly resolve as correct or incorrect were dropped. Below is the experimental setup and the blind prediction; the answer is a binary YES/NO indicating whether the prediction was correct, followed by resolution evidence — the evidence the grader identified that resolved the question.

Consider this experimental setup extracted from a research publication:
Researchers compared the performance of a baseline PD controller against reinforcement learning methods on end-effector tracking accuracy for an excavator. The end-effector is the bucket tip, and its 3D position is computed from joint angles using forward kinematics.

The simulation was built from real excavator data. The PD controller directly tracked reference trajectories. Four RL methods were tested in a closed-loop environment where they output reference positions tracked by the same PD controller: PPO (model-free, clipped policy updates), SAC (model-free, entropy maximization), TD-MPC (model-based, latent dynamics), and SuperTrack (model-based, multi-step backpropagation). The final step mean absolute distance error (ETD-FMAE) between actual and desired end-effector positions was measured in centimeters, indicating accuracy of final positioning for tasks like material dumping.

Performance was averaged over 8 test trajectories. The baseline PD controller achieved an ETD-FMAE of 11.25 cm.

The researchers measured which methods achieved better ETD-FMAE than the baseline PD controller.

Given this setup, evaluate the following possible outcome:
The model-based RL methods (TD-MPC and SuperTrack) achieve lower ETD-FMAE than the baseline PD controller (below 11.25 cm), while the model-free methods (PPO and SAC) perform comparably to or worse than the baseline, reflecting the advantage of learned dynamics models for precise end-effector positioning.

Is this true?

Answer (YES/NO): YES